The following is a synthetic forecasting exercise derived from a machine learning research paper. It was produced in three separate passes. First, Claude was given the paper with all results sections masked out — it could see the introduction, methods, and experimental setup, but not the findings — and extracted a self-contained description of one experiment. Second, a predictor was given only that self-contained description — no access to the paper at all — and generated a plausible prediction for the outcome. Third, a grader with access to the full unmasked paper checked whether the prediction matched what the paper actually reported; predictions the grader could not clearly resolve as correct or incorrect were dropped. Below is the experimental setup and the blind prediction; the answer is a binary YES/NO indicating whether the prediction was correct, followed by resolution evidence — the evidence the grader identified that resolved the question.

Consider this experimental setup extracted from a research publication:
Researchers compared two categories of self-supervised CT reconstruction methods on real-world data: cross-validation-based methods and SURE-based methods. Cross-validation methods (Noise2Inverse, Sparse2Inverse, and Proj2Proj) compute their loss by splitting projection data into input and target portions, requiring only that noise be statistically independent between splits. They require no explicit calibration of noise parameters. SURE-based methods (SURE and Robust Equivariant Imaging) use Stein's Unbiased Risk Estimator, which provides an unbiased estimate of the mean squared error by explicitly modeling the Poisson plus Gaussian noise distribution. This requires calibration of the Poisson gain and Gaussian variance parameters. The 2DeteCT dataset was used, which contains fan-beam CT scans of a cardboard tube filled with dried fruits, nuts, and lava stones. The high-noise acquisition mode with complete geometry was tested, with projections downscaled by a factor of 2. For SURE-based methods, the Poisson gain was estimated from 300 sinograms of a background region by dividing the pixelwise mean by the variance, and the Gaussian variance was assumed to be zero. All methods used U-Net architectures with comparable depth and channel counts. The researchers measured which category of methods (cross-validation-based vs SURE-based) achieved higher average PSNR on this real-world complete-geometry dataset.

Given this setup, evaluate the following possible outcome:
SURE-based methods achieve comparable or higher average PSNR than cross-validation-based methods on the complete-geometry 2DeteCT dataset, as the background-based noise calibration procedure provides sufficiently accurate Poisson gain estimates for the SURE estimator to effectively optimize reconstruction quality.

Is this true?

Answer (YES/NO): NO